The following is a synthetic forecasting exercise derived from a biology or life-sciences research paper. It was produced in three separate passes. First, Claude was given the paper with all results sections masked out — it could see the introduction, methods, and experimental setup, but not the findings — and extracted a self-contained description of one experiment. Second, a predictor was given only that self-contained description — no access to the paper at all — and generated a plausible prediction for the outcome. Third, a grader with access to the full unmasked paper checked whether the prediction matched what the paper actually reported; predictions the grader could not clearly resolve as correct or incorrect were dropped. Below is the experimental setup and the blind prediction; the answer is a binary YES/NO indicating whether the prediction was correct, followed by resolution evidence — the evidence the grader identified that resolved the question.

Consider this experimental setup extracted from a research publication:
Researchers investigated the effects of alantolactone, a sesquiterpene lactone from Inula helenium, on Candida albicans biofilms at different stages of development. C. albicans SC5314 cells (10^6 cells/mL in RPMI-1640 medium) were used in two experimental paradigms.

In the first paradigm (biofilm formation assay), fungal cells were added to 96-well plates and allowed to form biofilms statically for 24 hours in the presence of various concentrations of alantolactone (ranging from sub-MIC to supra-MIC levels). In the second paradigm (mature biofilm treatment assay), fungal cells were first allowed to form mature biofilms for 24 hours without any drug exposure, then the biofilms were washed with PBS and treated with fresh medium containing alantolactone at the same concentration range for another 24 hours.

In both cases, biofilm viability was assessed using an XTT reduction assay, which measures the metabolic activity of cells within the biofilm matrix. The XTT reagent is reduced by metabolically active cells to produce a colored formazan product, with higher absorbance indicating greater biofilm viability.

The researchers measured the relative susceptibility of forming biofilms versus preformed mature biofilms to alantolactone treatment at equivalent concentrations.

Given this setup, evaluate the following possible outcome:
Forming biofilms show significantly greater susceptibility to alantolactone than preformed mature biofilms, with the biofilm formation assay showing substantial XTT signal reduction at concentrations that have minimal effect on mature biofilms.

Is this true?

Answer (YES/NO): YES